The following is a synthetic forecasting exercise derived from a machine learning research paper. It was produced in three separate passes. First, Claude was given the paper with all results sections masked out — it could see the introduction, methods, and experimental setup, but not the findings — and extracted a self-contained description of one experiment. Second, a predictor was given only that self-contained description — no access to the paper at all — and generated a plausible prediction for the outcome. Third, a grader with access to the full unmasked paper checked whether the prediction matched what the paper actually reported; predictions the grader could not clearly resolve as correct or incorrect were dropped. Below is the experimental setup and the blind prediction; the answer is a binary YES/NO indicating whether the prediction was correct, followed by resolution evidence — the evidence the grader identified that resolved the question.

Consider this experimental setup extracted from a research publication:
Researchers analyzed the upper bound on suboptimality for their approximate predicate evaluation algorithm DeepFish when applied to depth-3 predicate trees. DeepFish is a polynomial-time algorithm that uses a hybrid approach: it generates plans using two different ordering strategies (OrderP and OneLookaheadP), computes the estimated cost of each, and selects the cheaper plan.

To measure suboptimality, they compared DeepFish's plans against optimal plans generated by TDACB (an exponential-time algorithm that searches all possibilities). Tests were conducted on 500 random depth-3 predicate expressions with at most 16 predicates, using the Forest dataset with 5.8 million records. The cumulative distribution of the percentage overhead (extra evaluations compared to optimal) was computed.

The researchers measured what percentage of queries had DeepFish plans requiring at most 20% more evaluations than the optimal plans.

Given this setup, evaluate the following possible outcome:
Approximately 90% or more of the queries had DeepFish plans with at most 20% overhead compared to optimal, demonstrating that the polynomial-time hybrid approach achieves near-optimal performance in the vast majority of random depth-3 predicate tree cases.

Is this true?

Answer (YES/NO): YES